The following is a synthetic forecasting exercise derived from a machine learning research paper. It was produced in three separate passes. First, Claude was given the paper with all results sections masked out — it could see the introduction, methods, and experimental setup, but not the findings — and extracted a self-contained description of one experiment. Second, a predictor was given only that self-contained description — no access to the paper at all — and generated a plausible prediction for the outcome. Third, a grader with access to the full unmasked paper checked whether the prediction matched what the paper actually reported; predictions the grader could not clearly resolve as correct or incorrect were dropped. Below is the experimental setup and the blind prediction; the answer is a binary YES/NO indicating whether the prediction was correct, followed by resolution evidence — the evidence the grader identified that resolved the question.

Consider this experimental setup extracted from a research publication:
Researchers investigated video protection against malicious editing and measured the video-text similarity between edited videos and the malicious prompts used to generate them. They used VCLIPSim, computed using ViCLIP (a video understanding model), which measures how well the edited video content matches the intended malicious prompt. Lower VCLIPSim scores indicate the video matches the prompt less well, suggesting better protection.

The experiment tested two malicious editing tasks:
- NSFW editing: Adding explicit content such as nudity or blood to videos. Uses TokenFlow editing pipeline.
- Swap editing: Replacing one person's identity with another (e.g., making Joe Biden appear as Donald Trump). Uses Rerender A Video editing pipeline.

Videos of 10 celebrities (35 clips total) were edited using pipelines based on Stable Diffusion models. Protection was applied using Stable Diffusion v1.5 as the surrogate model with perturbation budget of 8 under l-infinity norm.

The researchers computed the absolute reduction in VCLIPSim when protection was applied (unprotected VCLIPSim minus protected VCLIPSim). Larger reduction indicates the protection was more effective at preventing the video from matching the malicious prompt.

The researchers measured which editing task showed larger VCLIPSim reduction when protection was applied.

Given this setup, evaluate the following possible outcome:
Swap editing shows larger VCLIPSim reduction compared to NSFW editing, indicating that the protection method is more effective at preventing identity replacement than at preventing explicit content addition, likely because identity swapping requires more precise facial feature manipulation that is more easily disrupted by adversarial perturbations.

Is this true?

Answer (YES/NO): NO